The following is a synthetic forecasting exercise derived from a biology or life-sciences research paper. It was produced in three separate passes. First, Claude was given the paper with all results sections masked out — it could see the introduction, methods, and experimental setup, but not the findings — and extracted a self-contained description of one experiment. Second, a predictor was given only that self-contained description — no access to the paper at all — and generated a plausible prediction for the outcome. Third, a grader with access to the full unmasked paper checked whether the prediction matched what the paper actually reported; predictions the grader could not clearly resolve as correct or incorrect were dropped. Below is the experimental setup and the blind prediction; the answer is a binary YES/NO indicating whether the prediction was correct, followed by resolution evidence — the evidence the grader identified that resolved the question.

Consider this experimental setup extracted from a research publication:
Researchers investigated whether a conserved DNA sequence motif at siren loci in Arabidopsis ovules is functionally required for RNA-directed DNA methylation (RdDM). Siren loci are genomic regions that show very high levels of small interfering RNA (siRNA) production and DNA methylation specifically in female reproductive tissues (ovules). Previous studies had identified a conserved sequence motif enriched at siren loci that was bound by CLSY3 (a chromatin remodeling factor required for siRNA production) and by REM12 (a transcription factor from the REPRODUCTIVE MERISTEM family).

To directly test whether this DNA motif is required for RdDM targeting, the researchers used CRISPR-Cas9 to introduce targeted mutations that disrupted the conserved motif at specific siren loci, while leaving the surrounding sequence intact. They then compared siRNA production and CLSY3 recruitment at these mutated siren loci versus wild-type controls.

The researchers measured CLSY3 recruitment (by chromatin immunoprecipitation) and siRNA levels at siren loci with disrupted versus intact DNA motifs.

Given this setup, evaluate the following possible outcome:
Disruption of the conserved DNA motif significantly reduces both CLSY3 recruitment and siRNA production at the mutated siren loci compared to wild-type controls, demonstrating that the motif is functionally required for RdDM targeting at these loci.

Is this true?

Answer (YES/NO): YES